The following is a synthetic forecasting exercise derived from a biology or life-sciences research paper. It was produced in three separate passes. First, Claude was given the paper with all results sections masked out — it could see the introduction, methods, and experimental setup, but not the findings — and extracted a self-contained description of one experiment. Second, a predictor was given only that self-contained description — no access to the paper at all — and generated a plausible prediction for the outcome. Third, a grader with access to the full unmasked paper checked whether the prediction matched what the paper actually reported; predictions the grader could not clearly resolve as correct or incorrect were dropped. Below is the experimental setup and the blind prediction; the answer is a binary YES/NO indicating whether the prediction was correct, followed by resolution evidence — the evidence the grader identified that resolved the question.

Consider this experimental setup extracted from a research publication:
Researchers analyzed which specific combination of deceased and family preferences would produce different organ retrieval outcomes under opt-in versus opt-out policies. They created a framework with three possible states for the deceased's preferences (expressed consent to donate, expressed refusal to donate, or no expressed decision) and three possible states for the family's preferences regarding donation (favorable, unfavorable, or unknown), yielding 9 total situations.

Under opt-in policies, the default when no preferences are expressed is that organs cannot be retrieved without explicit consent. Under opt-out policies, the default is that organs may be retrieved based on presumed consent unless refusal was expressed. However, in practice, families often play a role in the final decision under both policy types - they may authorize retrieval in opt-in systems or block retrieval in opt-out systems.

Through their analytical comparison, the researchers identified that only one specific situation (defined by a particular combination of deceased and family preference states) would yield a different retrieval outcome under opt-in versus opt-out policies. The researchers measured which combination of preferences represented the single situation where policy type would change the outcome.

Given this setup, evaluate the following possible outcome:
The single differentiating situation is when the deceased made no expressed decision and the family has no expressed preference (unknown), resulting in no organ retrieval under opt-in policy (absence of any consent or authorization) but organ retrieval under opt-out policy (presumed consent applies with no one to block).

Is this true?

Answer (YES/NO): YES